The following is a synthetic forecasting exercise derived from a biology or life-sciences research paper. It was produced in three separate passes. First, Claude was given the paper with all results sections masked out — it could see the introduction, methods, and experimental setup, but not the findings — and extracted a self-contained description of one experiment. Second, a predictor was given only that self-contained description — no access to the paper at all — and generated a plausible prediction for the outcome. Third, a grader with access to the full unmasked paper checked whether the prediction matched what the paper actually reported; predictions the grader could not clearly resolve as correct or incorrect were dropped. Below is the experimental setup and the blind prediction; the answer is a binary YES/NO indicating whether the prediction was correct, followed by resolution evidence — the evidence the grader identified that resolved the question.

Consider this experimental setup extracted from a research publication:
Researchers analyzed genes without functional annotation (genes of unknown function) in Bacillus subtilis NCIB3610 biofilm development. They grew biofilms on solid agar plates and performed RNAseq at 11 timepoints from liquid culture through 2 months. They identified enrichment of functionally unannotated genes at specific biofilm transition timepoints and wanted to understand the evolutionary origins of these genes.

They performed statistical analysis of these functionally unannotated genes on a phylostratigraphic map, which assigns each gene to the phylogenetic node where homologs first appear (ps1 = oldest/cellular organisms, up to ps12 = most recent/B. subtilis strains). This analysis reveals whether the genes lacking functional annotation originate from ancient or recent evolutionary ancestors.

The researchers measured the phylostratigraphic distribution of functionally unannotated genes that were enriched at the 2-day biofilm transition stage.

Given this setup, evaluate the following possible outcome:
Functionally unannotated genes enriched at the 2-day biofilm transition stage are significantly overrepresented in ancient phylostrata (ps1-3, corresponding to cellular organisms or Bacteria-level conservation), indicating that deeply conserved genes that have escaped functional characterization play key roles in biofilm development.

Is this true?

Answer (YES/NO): NO